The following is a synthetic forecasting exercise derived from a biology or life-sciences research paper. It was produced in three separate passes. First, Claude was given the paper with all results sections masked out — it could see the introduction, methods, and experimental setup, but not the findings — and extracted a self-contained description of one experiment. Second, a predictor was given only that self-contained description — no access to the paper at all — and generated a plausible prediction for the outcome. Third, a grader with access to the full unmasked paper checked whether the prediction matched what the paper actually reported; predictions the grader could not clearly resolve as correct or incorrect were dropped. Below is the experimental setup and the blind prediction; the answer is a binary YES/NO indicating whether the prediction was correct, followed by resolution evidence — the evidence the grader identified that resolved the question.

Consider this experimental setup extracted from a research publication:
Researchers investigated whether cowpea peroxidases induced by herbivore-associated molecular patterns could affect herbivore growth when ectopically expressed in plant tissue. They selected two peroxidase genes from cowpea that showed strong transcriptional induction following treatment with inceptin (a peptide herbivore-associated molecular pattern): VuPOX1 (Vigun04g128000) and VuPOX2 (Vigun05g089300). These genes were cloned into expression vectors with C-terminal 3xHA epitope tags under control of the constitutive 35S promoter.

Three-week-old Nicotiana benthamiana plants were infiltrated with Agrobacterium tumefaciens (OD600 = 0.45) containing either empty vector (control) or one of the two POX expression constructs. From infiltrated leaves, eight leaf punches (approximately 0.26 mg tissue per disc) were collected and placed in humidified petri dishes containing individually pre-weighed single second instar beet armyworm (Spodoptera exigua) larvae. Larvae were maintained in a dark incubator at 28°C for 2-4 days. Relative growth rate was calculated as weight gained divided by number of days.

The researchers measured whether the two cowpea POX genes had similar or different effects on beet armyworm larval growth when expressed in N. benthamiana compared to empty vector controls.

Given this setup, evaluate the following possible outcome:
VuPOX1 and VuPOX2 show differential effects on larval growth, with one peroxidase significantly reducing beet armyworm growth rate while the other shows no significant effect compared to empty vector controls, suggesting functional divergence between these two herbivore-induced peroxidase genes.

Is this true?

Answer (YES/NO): YES